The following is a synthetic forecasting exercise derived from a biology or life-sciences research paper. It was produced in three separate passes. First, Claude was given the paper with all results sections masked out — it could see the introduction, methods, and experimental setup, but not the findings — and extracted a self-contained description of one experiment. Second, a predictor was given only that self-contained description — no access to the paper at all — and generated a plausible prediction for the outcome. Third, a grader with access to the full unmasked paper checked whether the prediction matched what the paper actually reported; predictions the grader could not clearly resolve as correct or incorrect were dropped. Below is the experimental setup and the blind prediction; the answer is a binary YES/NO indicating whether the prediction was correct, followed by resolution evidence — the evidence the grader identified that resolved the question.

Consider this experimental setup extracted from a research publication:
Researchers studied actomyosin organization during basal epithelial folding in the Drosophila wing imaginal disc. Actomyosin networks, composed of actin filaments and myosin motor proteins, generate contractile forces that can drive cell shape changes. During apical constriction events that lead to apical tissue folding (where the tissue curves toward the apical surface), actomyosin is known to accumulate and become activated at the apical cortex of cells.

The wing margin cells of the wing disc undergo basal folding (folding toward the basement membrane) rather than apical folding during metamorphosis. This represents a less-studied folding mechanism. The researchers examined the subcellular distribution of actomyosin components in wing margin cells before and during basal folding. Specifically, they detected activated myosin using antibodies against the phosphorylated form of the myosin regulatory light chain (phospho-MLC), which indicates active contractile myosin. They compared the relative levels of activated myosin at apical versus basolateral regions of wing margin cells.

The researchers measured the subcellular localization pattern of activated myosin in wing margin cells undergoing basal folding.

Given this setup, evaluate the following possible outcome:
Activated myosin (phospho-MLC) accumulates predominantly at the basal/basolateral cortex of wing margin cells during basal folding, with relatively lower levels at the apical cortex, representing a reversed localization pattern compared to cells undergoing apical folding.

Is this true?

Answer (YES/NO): YES